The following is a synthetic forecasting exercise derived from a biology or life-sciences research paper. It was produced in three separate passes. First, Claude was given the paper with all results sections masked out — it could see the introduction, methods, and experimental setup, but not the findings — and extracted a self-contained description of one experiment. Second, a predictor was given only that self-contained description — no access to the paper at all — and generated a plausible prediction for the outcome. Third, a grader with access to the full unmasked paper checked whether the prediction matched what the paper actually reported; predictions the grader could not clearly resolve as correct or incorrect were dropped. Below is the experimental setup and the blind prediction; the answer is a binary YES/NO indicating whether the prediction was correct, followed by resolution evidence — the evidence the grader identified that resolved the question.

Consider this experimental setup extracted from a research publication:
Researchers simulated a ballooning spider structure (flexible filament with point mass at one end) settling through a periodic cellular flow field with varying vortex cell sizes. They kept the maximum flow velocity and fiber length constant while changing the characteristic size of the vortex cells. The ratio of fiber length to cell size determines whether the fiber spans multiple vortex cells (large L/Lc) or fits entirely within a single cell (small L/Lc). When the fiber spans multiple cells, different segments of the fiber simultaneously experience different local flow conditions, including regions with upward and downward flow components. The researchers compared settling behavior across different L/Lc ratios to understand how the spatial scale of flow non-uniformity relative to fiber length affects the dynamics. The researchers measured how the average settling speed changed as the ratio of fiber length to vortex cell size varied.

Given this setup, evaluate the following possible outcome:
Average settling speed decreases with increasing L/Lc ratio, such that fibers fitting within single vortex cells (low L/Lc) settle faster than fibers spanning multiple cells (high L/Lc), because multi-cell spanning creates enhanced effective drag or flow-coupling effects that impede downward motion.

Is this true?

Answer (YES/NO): NO